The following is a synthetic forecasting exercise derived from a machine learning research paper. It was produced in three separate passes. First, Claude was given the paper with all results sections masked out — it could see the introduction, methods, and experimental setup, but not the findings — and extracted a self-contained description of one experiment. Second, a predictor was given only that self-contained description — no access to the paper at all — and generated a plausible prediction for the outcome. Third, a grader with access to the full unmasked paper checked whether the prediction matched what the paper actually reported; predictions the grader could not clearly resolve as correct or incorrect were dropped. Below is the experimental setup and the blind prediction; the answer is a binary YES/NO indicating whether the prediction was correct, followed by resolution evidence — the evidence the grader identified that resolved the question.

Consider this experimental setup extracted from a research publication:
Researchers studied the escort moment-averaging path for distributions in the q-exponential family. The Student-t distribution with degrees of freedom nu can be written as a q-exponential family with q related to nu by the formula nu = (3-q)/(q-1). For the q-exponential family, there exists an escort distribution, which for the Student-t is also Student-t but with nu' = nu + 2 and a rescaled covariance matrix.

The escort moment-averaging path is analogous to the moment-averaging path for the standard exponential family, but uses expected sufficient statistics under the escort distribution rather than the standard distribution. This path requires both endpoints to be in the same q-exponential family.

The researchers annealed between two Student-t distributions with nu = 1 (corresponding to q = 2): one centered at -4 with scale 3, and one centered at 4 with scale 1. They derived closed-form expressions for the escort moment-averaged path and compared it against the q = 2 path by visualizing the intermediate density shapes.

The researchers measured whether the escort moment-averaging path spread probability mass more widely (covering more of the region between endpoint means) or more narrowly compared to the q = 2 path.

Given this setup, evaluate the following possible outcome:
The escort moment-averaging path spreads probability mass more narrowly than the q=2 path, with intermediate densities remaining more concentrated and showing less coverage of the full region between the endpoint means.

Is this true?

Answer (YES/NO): NO